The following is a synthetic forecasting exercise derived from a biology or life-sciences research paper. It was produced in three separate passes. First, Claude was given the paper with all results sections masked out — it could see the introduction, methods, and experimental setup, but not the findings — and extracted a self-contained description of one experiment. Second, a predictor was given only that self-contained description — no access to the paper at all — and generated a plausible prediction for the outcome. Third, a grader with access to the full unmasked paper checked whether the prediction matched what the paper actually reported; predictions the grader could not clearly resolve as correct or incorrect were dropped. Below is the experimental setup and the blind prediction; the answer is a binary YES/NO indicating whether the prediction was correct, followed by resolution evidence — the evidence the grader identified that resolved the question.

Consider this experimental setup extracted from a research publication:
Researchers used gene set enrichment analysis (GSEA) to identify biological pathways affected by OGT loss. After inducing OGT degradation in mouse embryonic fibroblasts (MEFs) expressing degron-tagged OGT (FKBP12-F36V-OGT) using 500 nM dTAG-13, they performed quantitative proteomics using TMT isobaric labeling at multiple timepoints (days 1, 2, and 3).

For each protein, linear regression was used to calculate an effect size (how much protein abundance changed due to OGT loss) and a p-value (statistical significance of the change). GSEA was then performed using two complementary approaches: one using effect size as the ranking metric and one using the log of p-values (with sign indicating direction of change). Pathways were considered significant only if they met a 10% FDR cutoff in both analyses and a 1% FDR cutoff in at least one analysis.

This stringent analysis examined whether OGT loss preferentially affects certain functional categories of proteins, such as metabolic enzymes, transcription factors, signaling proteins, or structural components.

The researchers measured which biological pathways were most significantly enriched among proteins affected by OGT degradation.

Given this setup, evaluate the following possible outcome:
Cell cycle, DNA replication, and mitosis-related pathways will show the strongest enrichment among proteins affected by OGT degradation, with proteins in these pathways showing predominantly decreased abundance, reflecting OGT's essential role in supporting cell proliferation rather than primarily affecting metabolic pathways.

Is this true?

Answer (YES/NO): NO